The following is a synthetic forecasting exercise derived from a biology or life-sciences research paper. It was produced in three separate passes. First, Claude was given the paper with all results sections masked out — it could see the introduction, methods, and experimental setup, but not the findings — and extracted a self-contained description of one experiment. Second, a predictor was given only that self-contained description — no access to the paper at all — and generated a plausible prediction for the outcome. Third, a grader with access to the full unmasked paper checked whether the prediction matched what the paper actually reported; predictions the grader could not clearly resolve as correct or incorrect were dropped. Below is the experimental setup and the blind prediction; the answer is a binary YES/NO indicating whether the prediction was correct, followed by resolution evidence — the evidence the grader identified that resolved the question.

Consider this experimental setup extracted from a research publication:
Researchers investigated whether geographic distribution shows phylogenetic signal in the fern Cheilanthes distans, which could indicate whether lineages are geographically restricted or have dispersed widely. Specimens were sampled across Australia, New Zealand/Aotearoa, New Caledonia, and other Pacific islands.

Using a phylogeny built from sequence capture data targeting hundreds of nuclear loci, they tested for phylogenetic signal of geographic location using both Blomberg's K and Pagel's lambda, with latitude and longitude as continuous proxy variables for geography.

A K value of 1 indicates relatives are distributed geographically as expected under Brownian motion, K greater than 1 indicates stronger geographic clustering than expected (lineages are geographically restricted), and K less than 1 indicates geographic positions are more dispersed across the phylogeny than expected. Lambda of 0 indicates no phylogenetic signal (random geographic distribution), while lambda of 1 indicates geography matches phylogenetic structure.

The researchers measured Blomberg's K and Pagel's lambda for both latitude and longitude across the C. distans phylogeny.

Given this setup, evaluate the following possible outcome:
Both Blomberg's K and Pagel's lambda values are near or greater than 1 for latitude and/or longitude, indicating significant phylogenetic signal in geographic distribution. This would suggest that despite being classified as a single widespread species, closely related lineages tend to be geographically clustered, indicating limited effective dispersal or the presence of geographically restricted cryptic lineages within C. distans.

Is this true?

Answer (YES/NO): NO